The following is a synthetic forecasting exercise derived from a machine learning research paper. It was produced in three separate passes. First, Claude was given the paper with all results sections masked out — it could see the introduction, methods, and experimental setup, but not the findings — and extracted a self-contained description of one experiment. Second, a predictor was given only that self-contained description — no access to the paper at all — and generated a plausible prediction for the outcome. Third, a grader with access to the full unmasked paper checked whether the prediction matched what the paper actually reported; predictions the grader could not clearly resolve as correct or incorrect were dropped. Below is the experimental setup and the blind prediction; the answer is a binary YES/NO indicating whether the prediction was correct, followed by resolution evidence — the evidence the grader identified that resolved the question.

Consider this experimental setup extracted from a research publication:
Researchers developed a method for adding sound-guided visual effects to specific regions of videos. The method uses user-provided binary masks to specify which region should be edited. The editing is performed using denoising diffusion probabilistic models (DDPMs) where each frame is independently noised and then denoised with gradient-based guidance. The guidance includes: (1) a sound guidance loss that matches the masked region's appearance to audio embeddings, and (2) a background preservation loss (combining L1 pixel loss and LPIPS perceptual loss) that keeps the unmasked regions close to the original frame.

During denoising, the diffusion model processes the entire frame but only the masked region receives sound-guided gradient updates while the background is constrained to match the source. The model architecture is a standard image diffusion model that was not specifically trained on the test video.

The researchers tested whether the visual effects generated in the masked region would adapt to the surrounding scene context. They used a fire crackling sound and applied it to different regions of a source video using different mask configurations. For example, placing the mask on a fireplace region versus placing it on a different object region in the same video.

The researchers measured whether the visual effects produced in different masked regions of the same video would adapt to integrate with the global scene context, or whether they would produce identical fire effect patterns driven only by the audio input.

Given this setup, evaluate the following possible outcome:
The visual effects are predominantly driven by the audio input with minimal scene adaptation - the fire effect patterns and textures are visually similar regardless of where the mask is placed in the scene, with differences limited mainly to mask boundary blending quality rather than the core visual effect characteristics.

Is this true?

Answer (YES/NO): NO